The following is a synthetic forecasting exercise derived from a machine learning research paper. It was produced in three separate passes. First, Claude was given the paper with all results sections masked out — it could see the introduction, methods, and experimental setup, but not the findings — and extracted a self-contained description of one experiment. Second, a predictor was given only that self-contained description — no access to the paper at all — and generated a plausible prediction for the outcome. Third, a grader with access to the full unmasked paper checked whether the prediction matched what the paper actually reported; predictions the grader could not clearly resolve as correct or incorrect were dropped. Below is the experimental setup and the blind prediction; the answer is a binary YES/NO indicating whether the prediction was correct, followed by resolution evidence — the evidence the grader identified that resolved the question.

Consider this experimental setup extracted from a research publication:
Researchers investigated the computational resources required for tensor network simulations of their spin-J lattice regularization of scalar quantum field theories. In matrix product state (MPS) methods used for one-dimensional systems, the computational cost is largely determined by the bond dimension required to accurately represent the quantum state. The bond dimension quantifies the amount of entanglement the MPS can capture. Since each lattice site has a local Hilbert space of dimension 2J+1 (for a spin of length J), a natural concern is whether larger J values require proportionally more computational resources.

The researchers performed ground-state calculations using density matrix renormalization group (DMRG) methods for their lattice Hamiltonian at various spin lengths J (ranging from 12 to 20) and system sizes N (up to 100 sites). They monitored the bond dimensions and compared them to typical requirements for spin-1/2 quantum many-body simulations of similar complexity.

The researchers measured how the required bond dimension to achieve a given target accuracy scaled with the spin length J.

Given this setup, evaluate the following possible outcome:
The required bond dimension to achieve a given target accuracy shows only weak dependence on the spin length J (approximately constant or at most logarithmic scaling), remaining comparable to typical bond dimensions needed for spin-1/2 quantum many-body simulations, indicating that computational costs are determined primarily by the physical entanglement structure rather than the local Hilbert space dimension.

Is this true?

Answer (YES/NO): YES